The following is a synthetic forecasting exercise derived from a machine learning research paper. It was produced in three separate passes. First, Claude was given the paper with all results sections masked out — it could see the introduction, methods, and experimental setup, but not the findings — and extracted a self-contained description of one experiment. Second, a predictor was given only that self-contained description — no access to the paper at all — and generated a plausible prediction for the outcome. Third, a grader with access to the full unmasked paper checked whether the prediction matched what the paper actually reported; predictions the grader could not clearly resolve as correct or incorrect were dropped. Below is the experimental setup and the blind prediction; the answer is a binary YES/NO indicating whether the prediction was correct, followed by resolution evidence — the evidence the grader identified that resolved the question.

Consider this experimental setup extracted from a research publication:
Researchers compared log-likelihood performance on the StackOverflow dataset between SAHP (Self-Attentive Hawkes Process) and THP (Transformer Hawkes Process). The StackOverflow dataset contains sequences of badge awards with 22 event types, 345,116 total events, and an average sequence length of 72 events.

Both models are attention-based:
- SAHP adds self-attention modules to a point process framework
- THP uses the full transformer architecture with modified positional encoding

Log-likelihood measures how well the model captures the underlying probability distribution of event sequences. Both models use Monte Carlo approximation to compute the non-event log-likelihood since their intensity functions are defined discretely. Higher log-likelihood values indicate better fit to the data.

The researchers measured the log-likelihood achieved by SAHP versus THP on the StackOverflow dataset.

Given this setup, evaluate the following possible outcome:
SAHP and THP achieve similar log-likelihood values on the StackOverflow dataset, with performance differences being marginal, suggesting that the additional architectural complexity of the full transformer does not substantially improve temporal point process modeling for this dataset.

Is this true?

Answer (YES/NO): NO